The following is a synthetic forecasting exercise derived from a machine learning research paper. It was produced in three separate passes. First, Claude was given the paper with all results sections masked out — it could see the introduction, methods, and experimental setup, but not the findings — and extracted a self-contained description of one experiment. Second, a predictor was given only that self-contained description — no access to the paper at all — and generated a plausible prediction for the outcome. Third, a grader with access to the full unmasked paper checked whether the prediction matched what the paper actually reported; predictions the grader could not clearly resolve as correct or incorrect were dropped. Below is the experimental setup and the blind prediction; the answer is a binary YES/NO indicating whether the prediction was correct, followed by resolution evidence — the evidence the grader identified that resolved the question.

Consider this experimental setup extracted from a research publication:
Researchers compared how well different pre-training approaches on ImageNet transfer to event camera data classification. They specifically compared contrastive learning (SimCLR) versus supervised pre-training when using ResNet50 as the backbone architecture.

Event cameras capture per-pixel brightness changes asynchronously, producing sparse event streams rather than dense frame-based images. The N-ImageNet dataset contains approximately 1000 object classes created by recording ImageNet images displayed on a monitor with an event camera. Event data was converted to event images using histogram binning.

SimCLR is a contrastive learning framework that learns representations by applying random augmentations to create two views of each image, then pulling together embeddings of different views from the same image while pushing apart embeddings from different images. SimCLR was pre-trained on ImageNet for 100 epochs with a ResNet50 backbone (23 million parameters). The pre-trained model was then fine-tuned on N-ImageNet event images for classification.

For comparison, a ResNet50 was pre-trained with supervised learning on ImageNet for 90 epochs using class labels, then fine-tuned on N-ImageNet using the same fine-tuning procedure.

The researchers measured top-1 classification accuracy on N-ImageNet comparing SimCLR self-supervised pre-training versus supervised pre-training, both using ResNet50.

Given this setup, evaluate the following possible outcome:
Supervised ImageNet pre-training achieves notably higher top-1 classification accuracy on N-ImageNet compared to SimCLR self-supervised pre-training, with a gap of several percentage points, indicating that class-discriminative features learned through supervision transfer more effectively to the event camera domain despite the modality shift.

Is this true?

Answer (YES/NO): NO